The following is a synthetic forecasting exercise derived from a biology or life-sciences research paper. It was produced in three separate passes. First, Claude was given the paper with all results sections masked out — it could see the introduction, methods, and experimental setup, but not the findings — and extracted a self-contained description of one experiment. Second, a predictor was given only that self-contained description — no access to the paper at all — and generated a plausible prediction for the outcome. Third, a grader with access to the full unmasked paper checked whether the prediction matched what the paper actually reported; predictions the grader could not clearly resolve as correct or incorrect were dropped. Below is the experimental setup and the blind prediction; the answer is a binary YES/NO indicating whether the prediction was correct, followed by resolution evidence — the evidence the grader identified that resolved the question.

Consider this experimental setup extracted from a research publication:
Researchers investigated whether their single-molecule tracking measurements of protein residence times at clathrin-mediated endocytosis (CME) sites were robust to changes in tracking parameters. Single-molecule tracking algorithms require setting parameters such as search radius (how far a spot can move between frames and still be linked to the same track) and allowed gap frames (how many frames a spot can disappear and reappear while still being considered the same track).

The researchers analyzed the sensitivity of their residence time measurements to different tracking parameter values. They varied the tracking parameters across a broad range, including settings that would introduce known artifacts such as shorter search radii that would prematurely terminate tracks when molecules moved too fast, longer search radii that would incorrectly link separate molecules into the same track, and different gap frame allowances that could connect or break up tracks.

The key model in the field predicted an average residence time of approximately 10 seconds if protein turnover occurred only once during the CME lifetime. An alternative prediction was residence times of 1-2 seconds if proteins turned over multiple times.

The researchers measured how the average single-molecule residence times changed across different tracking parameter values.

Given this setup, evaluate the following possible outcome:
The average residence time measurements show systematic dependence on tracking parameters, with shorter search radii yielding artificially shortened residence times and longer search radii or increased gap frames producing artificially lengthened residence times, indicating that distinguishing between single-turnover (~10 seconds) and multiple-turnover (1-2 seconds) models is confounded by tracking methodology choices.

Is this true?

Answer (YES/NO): NO